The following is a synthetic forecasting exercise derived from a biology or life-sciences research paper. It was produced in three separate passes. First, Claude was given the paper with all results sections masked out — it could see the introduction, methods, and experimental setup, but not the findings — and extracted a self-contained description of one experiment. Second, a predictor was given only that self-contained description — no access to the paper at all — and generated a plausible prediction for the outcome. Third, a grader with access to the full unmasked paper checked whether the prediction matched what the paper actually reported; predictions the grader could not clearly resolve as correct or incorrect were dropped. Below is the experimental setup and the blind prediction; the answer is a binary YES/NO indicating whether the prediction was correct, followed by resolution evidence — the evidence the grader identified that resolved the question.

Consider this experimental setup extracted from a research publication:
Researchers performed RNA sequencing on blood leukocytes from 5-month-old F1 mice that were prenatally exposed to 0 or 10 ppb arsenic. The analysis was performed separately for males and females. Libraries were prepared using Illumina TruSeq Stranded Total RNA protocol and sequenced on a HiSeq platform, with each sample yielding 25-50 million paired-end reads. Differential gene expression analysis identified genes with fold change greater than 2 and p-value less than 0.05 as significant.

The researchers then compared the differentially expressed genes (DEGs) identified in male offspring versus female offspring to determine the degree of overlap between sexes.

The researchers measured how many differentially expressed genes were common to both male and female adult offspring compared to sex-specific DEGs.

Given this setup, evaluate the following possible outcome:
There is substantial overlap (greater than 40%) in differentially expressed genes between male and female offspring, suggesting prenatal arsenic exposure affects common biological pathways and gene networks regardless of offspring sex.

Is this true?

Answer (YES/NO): NO